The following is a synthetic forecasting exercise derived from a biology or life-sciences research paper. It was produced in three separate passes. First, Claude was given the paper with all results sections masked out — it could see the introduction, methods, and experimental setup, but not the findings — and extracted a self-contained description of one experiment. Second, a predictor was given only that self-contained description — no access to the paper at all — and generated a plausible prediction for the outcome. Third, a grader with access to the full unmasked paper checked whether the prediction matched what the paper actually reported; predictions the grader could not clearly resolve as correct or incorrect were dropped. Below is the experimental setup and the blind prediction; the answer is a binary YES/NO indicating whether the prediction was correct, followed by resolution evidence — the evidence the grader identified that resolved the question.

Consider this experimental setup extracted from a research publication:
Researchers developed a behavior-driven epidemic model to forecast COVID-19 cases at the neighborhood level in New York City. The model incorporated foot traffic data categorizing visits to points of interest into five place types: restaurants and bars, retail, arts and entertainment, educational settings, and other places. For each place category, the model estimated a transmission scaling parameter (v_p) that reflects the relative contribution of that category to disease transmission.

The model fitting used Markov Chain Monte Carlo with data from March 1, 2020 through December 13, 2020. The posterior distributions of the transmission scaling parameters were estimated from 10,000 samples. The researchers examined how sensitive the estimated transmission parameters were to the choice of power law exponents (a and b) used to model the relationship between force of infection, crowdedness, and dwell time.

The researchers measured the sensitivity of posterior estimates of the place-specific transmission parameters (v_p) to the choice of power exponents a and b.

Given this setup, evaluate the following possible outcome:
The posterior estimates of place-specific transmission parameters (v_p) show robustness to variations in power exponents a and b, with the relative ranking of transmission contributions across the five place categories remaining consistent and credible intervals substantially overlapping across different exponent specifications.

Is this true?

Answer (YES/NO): NO